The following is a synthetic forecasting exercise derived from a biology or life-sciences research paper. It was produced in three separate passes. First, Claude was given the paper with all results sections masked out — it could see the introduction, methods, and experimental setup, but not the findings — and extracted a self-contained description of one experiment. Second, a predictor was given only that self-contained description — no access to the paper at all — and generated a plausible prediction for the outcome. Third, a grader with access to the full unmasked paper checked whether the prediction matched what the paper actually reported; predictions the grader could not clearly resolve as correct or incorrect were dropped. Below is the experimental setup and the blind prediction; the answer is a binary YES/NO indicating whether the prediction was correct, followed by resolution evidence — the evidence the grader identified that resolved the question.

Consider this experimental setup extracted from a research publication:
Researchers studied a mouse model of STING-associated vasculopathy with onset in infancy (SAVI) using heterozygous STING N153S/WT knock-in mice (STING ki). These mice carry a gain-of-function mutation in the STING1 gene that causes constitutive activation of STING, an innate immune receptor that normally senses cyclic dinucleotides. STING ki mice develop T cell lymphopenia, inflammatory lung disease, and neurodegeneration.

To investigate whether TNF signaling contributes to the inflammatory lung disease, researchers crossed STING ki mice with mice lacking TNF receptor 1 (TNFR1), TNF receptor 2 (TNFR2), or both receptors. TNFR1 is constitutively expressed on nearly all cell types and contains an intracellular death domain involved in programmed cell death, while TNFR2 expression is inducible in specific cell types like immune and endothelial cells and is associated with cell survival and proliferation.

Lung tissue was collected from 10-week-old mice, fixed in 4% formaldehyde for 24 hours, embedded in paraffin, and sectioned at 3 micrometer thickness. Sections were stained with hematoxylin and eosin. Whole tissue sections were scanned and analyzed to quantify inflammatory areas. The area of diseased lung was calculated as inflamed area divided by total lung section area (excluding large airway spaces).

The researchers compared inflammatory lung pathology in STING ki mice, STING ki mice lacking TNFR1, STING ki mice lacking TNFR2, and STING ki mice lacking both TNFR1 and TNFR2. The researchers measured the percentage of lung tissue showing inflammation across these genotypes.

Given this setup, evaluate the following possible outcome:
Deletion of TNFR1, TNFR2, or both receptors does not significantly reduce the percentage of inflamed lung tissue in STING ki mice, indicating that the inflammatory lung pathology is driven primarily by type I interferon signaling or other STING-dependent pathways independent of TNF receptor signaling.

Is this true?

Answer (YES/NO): NO